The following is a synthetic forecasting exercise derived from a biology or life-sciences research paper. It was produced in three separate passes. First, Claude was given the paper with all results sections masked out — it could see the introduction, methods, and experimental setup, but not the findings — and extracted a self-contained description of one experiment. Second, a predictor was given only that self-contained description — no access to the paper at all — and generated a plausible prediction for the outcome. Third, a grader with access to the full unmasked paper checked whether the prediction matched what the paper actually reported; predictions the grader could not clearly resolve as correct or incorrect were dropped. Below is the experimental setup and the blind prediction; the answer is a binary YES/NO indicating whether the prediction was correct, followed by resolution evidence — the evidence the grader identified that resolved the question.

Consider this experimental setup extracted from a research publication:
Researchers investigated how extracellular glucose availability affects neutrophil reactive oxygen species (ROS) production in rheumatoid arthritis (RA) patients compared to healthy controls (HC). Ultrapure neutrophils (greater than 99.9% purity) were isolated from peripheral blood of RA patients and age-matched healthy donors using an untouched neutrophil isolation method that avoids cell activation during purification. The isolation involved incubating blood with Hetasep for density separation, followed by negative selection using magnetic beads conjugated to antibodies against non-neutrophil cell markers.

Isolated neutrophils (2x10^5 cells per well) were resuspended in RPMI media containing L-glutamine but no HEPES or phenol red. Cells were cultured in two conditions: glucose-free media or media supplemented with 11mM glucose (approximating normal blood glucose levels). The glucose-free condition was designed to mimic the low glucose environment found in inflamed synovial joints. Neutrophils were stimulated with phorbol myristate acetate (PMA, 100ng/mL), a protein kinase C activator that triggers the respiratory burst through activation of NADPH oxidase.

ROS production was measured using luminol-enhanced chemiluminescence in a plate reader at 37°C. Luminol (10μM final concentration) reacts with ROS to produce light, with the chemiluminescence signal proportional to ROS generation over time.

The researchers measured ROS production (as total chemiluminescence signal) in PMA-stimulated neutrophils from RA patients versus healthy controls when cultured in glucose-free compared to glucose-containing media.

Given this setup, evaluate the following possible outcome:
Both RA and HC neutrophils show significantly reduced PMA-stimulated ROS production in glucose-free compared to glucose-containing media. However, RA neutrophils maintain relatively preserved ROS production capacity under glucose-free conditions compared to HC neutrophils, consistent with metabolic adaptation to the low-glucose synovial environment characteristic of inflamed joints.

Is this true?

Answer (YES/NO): NO